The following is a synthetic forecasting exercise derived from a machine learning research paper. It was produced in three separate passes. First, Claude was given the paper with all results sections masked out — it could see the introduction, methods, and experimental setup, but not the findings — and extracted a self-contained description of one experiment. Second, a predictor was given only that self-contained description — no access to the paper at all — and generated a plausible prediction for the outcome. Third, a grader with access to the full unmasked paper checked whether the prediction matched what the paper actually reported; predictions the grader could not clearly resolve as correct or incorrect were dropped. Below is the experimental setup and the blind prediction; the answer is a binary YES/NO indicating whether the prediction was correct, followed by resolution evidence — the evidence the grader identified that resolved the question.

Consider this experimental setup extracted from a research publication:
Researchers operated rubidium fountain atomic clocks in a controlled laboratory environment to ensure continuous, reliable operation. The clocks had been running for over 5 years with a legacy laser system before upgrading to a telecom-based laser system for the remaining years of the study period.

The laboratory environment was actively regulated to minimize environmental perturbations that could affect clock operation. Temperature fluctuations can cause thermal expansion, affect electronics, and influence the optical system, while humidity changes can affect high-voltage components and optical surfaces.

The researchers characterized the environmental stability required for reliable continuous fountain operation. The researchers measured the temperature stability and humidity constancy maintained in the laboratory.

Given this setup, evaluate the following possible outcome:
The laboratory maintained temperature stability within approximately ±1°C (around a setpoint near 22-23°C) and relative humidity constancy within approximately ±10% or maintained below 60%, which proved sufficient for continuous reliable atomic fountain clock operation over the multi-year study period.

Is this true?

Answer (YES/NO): NO